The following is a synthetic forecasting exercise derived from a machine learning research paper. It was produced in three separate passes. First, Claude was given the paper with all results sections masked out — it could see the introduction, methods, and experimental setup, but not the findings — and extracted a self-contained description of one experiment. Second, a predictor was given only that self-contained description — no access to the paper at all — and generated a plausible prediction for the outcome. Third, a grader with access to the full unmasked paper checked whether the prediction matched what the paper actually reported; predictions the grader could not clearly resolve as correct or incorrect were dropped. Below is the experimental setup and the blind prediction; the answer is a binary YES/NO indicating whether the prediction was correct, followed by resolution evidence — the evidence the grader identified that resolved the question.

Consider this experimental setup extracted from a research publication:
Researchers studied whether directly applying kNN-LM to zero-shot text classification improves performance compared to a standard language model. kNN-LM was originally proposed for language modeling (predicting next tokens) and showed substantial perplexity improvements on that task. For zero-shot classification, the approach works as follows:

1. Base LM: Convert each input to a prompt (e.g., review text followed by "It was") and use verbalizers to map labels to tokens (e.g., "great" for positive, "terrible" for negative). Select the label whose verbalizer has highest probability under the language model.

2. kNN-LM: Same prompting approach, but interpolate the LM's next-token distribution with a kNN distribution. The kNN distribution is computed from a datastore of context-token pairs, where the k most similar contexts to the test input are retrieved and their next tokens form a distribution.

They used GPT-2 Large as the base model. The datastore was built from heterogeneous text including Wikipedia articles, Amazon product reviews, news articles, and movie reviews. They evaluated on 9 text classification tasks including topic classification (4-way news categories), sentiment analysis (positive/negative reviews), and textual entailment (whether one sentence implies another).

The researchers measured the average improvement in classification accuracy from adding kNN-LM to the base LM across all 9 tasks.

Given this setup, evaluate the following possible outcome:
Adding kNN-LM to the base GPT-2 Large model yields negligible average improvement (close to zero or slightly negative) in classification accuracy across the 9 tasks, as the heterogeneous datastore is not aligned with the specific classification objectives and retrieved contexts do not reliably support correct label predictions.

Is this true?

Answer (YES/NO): YES